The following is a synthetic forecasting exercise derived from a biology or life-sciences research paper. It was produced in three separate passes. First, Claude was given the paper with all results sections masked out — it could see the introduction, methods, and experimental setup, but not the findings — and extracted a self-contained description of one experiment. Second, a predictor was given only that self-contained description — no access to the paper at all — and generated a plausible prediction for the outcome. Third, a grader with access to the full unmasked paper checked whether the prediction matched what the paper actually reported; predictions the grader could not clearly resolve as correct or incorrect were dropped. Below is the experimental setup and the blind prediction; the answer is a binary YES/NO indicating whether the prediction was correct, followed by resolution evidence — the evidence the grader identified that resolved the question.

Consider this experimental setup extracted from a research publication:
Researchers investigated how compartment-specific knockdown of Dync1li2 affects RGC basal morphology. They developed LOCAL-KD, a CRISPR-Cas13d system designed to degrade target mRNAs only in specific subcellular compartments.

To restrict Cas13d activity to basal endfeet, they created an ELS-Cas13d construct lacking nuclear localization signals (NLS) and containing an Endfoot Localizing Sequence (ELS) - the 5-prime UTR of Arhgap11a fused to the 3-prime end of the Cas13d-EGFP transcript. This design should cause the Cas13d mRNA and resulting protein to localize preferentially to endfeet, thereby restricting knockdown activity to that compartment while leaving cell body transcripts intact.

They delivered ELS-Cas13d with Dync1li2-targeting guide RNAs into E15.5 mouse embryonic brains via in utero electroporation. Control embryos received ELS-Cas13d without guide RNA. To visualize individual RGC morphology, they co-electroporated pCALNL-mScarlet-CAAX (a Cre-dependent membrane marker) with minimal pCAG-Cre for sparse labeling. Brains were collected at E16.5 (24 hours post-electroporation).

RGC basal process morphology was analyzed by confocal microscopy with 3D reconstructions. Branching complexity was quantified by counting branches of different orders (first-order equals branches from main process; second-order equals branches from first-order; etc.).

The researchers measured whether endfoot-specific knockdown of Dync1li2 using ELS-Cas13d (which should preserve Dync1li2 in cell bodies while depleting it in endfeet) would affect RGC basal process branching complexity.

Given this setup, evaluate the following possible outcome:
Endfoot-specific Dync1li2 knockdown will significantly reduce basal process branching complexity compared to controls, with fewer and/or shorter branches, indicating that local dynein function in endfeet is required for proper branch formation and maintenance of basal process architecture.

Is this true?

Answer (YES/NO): NO